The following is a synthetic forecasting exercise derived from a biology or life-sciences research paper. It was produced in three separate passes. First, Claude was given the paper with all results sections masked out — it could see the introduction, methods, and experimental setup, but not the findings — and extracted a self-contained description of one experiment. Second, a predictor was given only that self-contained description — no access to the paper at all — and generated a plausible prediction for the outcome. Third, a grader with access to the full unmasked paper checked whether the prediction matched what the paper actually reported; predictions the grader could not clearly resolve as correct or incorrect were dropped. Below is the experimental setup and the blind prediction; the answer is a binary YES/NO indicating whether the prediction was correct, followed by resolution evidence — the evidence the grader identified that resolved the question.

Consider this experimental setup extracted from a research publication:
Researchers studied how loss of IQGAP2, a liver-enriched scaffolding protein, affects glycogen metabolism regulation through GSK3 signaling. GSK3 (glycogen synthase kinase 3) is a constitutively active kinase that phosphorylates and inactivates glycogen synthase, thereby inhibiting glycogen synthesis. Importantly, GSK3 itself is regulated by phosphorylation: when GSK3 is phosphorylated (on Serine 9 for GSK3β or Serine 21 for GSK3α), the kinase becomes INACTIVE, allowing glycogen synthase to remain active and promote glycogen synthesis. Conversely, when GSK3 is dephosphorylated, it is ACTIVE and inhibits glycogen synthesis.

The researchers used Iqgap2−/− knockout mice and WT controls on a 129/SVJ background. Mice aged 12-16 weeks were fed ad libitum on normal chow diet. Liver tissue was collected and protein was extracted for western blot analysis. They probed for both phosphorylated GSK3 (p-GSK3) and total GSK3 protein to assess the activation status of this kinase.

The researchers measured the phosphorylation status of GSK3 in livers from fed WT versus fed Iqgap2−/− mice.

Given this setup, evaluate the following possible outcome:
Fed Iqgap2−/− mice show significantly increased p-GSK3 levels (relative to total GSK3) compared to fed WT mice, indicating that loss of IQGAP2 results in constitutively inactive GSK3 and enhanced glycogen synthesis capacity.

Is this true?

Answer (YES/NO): NO